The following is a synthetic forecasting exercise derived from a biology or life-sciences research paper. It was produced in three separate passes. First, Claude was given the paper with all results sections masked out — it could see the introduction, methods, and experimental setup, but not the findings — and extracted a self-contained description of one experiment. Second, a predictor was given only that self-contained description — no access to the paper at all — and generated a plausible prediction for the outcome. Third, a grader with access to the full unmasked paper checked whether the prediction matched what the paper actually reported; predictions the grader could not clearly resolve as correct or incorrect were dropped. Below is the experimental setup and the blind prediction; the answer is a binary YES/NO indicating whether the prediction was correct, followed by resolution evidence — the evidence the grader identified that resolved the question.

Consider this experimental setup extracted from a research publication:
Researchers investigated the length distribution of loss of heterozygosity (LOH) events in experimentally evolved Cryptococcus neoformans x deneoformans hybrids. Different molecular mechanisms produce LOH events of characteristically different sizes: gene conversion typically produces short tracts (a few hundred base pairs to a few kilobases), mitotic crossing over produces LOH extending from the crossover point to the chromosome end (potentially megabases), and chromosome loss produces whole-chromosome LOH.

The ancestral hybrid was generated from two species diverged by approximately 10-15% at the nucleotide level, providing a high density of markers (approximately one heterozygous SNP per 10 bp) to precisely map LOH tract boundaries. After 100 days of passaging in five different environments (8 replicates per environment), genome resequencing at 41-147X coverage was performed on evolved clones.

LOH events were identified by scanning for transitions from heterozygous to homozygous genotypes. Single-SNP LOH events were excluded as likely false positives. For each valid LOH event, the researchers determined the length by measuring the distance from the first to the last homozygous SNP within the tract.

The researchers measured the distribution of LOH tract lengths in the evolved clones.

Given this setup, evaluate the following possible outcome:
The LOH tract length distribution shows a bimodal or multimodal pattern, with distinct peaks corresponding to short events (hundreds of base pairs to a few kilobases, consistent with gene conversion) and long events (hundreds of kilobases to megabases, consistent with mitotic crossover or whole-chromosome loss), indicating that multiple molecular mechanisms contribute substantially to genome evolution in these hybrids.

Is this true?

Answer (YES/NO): YES